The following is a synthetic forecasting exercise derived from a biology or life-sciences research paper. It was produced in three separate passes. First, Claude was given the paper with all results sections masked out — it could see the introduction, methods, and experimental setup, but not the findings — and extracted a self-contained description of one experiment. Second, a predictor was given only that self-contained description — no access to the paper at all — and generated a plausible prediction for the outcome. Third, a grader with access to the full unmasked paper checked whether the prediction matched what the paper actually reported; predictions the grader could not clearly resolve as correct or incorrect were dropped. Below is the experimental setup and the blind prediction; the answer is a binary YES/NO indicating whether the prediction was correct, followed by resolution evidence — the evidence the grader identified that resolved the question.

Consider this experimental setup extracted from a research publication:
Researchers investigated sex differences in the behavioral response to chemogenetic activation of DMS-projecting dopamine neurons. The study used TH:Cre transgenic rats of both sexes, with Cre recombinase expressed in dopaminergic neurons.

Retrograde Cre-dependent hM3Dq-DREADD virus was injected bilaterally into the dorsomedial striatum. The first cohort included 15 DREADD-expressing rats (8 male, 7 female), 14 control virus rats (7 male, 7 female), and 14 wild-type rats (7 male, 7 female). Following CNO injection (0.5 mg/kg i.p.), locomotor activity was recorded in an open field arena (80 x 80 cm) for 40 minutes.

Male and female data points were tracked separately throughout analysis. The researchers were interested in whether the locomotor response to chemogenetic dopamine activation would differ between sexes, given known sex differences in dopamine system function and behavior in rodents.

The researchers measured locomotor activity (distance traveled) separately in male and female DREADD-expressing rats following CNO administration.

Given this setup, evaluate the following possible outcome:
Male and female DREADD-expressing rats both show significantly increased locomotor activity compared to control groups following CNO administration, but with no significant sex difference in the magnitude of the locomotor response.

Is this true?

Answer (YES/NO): YES